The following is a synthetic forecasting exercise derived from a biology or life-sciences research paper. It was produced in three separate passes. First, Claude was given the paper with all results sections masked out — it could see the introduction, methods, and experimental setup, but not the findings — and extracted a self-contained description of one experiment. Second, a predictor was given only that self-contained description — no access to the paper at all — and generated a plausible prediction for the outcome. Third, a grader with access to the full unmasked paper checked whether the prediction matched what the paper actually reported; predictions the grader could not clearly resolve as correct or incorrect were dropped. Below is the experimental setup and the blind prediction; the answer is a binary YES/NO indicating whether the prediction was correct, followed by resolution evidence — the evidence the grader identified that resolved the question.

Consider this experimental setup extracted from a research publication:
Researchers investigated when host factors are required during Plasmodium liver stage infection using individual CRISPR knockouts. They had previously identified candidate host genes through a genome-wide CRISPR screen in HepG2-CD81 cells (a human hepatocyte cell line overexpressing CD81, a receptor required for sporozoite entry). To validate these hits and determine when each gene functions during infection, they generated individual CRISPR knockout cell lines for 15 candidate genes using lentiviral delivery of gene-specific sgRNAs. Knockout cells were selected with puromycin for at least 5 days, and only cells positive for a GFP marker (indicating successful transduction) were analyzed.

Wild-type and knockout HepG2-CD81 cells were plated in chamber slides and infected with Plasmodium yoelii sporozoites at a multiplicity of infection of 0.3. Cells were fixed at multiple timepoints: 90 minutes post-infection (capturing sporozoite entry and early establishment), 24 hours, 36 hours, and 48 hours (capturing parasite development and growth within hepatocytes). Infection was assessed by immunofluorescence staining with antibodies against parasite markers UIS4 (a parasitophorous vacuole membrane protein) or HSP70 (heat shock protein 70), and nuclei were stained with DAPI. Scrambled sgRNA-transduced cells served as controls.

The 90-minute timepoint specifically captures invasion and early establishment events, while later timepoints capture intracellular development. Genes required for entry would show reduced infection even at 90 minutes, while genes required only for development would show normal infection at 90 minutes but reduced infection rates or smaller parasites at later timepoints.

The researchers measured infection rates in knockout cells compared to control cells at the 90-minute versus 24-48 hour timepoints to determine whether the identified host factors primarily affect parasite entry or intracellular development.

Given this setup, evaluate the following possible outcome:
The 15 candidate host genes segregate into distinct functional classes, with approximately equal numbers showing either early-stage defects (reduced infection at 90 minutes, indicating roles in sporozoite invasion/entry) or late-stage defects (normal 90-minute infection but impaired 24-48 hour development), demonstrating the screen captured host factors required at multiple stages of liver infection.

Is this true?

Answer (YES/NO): NO